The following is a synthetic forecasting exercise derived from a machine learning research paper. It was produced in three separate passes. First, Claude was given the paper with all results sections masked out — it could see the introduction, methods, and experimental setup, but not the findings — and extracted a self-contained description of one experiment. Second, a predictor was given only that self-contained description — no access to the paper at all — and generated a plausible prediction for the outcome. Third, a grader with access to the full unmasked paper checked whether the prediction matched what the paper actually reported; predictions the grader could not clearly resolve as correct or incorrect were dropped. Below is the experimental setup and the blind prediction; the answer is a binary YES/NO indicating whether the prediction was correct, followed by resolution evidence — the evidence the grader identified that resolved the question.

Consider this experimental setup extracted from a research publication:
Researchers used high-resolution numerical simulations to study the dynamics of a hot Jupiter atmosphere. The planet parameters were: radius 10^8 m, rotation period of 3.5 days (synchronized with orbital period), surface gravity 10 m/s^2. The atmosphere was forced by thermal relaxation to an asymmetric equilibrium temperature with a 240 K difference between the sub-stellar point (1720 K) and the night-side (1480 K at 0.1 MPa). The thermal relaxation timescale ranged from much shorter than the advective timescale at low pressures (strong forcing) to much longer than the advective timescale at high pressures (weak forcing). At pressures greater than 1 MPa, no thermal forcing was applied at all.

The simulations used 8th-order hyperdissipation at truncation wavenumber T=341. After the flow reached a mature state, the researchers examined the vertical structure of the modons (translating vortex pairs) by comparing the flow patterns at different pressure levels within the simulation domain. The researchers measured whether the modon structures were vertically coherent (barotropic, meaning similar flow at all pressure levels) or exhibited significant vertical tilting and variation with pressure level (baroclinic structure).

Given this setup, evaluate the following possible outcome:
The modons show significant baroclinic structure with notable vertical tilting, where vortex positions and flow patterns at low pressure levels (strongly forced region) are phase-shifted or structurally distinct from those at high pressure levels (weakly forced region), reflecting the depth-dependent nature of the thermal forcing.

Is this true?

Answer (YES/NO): NO